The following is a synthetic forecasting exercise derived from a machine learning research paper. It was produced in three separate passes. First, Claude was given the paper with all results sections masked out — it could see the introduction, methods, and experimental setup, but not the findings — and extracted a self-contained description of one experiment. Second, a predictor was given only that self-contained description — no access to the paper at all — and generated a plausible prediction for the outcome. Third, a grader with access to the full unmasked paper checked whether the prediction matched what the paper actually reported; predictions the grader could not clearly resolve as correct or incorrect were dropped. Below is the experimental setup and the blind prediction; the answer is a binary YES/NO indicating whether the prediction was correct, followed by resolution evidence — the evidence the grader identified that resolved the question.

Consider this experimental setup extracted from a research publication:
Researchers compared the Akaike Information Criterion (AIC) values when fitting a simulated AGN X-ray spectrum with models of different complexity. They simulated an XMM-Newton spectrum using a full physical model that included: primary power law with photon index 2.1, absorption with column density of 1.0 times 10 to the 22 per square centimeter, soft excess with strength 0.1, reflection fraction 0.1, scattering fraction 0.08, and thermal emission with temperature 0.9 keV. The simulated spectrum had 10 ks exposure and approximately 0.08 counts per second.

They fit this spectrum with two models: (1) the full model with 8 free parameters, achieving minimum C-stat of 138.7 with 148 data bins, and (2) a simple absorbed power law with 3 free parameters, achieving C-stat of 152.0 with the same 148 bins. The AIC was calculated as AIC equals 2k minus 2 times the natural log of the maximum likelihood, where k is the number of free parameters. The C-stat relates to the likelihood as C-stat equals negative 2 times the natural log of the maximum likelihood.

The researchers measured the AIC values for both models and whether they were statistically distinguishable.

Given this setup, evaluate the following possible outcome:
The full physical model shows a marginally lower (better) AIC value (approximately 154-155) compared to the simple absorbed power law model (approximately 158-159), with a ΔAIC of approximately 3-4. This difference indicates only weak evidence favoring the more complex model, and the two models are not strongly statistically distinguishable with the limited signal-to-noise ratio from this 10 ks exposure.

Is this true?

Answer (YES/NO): YES